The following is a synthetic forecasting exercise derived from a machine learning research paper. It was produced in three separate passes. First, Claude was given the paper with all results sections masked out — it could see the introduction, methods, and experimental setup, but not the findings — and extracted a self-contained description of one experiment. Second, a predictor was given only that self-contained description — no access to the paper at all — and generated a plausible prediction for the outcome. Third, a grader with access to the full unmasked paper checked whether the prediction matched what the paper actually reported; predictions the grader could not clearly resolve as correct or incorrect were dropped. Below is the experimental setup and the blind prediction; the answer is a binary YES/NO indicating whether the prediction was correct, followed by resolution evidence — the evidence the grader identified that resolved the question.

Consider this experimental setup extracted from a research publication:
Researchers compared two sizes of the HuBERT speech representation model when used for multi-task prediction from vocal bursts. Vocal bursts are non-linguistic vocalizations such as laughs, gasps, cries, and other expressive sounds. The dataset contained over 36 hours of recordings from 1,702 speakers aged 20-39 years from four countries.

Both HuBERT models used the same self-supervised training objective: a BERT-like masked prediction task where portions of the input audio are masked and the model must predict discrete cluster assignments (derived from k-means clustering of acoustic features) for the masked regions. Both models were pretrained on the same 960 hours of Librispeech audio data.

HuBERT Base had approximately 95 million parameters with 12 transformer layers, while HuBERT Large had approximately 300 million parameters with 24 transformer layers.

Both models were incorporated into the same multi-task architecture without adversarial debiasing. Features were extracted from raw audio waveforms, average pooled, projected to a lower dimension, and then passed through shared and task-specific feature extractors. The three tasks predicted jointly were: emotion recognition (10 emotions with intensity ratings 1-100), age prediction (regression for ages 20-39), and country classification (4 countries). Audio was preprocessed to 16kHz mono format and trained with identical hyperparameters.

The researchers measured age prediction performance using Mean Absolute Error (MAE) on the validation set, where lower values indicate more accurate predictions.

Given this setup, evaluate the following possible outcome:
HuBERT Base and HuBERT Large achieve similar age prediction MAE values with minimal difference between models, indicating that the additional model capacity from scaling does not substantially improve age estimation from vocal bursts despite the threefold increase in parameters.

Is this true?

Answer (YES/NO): YES